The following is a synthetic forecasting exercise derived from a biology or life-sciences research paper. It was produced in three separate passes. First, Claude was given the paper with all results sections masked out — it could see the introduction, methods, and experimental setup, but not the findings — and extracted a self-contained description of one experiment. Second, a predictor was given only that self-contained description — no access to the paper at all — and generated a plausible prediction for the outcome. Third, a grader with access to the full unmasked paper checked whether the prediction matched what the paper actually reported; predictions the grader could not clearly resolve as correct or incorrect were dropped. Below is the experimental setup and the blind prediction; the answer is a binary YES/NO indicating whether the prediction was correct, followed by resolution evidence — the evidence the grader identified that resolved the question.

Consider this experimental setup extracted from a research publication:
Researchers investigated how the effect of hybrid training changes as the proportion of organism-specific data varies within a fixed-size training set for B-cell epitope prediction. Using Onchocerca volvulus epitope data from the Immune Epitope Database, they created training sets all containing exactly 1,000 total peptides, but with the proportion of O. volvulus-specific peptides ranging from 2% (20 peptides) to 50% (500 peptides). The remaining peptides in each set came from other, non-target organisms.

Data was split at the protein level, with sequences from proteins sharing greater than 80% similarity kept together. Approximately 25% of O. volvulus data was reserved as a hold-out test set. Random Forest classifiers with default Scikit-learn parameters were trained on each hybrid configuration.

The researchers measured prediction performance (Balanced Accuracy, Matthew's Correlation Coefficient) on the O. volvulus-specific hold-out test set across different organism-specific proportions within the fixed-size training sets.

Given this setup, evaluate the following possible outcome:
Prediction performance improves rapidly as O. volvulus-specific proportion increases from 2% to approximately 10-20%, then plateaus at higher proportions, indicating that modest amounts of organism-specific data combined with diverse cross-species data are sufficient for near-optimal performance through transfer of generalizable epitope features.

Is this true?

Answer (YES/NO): NO